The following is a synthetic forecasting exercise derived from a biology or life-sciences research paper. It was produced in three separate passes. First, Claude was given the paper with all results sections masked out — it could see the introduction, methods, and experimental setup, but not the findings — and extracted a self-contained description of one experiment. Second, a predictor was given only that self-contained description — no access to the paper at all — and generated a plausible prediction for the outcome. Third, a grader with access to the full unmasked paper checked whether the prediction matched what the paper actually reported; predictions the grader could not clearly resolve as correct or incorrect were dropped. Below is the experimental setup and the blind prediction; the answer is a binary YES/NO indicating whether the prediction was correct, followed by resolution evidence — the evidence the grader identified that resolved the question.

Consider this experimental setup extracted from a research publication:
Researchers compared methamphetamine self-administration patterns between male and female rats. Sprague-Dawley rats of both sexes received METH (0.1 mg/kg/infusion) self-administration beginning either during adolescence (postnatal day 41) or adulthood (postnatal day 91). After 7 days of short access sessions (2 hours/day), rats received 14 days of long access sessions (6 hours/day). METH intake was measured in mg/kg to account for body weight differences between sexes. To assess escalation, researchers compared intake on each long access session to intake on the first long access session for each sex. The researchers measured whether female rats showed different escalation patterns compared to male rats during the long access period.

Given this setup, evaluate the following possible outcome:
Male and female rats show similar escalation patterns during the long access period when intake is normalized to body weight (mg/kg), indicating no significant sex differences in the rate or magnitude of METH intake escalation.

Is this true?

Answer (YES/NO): NO